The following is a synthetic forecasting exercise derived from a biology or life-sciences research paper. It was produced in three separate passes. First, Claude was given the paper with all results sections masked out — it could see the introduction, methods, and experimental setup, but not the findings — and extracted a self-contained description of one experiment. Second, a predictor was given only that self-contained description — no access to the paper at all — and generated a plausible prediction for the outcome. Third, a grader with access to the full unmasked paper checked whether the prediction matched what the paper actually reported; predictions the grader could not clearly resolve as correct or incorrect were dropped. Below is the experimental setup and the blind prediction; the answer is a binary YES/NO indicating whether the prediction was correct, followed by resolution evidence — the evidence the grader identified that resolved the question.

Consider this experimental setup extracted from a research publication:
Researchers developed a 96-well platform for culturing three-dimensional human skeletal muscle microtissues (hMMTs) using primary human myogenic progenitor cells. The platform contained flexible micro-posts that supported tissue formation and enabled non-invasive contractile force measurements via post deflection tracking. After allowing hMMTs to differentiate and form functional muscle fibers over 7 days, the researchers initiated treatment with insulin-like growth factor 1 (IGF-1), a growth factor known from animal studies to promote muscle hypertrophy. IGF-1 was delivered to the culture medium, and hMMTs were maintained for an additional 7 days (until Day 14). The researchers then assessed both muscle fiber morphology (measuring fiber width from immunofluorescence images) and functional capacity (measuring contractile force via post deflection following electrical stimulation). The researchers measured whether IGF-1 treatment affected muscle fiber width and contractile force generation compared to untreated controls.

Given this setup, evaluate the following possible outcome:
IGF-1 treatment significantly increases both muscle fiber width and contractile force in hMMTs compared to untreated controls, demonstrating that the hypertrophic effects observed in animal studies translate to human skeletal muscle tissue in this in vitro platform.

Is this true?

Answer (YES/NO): NO